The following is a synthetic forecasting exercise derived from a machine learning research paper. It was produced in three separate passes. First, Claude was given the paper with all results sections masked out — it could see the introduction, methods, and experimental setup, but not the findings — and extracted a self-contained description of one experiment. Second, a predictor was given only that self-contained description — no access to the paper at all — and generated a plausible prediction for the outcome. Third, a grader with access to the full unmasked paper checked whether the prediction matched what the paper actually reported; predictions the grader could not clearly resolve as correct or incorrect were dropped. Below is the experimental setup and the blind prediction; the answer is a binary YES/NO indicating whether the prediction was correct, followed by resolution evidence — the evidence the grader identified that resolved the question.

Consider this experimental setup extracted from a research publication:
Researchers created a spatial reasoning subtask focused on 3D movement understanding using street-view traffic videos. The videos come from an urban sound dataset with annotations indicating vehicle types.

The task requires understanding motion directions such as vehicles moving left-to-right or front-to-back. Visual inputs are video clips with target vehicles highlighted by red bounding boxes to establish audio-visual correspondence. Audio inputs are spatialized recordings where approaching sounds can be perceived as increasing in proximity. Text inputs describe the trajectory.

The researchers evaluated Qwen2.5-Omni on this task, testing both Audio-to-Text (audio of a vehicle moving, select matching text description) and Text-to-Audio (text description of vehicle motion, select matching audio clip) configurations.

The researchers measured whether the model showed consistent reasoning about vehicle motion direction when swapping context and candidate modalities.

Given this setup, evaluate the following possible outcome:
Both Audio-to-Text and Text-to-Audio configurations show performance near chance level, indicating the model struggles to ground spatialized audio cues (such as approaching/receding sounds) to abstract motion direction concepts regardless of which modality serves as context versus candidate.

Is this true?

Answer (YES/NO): NO